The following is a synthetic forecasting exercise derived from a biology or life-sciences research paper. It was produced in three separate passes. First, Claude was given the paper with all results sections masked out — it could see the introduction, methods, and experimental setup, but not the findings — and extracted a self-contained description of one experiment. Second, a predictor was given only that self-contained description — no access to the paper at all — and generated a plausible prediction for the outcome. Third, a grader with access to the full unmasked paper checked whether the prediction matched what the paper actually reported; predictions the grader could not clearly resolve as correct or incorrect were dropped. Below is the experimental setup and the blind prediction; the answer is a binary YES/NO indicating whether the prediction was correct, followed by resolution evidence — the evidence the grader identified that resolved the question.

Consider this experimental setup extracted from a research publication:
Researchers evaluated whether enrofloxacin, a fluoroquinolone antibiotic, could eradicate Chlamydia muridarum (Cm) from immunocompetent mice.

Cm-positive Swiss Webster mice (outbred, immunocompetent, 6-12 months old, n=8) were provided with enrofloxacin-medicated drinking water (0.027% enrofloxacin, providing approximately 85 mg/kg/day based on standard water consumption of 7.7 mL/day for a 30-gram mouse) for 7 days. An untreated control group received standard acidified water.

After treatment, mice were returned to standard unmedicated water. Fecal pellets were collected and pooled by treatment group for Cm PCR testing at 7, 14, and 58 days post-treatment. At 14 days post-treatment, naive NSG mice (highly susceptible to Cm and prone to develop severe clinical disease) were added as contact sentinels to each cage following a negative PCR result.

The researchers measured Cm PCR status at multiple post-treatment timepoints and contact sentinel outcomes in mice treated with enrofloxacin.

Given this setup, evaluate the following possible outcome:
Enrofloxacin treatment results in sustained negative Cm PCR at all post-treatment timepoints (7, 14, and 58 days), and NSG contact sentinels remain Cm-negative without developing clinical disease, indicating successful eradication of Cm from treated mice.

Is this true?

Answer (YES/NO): NO